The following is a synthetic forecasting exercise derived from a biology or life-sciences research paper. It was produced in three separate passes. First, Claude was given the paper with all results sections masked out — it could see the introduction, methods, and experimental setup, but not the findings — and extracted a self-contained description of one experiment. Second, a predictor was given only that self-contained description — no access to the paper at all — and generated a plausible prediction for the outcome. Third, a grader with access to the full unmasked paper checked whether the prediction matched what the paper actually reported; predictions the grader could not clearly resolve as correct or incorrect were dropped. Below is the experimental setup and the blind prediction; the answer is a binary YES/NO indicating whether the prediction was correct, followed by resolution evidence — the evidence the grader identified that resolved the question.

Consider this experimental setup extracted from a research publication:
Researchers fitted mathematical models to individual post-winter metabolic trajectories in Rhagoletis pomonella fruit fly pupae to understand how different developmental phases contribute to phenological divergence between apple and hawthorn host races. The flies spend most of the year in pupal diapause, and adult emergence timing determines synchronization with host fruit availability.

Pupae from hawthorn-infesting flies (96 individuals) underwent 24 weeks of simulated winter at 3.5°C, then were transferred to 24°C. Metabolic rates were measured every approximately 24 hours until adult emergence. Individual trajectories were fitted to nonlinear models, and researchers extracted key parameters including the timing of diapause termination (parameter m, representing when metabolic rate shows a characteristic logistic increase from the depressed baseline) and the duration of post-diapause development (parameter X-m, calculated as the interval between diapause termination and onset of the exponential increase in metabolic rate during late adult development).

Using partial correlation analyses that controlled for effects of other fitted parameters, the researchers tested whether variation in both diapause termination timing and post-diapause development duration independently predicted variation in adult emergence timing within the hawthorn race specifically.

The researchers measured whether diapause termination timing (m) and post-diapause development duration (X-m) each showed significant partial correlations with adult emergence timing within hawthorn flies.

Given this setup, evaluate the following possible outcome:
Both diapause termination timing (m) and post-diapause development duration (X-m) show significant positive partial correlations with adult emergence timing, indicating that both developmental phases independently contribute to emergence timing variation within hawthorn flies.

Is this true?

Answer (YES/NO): YES